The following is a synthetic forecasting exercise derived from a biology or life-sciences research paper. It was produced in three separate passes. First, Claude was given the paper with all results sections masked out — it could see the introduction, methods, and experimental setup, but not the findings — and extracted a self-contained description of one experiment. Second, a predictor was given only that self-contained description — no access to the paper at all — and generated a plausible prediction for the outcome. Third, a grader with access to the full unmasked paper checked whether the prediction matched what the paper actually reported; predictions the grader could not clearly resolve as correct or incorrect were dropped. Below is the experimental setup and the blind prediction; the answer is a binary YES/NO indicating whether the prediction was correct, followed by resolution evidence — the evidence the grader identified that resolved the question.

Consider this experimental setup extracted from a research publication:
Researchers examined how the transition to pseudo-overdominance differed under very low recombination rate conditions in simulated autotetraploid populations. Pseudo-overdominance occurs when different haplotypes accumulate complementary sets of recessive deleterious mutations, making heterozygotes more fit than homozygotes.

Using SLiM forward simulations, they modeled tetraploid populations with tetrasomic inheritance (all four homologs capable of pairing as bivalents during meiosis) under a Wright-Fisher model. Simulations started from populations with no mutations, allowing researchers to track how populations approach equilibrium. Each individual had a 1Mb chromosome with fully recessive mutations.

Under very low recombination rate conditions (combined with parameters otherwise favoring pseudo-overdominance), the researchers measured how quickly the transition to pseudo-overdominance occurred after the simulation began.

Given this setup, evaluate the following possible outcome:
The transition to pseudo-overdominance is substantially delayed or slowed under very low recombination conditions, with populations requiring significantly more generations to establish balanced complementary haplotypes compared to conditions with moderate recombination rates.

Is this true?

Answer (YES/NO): NO